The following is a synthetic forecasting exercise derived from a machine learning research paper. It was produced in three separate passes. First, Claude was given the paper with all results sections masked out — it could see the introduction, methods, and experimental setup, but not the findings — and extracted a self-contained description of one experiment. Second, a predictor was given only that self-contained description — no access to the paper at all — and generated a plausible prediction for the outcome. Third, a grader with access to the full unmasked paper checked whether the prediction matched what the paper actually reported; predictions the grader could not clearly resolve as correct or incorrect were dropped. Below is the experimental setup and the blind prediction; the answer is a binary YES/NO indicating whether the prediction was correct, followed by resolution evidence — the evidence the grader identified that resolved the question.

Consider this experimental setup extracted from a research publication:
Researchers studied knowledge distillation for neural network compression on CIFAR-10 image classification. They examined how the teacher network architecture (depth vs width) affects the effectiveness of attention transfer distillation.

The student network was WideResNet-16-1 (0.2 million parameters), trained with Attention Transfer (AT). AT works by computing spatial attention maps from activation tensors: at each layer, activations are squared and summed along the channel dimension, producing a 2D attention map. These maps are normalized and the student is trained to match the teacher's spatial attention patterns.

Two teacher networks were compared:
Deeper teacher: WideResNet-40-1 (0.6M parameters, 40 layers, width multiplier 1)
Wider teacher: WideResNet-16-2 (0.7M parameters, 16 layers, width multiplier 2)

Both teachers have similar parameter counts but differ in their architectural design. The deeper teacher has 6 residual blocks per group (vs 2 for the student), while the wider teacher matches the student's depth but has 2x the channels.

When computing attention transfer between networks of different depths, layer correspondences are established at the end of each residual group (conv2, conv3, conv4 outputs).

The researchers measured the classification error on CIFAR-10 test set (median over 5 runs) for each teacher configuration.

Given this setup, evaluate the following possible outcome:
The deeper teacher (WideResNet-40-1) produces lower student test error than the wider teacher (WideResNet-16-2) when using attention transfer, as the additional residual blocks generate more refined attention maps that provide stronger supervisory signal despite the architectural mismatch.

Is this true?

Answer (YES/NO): NO